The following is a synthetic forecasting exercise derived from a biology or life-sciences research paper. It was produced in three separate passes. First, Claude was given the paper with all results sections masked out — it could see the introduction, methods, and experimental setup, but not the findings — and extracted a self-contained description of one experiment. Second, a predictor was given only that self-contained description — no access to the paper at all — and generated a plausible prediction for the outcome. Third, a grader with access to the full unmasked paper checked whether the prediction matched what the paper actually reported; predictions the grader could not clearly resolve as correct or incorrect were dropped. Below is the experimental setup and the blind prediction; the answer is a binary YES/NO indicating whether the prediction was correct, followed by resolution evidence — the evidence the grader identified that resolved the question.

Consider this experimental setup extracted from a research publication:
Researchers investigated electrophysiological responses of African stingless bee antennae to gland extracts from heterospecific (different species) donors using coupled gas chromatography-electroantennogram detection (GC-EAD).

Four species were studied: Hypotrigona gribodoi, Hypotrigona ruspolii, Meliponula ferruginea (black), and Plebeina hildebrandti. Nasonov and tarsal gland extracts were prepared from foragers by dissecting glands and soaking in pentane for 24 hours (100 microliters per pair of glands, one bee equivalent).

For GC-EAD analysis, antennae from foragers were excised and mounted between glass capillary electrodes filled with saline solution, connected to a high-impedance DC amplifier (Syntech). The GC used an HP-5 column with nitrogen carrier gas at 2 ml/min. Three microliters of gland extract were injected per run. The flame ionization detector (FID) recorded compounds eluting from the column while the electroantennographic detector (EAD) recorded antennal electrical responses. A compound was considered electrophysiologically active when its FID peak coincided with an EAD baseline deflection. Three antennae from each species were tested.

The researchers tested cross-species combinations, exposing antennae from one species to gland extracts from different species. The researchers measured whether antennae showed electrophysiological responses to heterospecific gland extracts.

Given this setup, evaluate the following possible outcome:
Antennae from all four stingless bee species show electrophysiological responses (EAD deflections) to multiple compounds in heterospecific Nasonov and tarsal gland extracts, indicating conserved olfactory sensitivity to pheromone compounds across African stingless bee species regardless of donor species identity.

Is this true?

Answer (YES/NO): NO